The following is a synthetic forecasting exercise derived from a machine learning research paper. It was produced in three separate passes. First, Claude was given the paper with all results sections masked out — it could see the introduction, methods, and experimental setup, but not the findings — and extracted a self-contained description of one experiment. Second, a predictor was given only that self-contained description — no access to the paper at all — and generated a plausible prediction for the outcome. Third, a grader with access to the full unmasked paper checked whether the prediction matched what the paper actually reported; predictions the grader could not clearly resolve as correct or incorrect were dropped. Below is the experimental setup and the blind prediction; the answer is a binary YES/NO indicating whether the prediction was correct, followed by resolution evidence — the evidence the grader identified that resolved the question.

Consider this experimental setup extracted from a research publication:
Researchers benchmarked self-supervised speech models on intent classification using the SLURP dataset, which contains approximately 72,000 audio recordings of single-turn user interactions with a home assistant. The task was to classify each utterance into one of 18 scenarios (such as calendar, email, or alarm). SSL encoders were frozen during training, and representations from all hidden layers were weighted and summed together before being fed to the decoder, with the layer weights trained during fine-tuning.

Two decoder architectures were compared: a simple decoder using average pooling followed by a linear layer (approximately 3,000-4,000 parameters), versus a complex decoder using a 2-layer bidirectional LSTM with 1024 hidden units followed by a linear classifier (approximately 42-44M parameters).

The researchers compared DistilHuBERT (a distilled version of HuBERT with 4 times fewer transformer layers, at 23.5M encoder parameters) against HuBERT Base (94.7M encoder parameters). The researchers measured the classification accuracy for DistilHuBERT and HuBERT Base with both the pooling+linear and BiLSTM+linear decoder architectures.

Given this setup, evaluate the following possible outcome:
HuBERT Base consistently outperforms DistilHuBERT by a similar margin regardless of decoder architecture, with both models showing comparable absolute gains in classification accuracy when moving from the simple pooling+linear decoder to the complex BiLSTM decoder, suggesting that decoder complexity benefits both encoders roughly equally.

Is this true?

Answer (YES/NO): NO